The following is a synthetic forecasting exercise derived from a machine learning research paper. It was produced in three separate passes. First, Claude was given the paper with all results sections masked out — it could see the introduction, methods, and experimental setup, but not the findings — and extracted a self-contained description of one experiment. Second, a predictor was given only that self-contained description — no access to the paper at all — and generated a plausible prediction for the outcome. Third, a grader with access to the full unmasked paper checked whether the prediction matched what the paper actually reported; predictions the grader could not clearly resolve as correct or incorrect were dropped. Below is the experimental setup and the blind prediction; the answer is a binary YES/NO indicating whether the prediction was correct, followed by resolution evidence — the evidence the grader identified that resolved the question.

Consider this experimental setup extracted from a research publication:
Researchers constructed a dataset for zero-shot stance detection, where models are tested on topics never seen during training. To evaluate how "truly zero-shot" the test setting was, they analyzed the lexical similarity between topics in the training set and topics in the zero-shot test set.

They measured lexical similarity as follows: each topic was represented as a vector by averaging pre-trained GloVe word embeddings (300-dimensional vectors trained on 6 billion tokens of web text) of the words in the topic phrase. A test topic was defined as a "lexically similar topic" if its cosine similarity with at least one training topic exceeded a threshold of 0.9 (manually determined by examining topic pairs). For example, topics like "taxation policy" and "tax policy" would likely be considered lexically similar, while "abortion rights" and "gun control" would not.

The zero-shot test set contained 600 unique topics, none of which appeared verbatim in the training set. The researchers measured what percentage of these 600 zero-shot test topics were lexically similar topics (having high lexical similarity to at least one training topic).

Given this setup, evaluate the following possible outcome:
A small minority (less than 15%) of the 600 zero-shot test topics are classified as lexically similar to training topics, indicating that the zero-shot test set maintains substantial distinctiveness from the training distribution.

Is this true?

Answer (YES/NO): NO